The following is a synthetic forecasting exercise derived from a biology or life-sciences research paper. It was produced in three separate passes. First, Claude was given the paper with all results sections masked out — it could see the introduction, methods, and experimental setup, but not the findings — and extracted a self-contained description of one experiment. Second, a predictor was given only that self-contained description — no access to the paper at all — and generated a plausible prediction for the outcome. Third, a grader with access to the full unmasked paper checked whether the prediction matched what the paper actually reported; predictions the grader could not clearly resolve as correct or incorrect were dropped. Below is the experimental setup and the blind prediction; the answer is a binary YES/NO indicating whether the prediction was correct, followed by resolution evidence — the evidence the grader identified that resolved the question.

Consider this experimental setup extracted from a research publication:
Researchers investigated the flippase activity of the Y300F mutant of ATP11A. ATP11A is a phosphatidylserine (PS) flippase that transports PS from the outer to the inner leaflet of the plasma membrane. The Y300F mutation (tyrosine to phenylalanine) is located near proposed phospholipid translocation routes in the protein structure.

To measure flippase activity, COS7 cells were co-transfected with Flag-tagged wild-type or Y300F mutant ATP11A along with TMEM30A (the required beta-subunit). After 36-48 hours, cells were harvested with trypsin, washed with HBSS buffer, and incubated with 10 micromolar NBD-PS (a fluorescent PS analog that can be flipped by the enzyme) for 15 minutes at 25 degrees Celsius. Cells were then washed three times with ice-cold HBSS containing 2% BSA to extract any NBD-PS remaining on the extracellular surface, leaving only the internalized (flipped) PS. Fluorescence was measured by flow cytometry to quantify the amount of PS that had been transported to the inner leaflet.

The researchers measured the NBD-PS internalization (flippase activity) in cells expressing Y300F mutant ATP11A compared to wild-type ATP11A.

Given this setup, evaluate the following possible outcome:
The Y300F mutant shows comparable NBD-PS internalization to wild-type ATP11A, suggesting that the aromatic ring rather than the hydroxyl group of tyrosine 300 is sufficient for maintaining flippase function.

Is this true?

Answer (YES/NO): NO